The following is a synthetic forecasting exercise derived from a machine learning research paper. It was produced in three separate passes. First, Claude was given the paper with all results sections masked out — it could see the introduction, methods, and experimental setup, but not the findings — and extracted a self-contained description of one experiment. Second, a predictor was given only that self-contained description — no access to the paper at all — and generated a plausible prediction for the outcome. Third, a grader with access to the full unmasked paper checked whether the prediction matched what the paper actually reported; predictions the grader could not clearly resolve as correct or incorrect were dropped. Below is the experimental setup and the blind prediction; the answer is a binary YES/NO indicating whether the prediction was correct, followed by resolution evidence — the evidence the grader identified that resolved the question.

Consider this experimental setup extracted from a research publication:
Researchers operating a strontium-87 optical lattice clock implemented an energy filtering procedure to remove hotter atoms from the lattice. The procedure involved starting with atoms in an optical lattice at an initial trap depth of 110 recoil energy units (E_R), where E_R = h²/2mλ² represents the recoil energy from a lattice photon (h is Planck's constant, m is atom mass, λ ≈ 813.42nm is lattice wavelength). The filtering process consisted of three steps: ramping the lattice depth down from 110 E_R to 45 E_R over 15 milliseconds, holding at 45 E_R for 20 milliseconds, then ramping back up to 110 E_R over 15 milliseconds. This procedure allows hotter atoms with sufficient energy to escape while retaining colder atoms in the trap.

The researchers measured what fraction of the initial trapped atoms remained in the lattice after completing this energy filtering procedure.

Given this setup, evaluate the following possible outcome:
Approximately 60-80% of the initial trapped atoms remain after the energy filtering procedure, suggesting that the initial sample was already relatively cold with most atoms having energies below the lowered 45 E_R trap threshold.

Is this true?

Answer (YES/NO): NO